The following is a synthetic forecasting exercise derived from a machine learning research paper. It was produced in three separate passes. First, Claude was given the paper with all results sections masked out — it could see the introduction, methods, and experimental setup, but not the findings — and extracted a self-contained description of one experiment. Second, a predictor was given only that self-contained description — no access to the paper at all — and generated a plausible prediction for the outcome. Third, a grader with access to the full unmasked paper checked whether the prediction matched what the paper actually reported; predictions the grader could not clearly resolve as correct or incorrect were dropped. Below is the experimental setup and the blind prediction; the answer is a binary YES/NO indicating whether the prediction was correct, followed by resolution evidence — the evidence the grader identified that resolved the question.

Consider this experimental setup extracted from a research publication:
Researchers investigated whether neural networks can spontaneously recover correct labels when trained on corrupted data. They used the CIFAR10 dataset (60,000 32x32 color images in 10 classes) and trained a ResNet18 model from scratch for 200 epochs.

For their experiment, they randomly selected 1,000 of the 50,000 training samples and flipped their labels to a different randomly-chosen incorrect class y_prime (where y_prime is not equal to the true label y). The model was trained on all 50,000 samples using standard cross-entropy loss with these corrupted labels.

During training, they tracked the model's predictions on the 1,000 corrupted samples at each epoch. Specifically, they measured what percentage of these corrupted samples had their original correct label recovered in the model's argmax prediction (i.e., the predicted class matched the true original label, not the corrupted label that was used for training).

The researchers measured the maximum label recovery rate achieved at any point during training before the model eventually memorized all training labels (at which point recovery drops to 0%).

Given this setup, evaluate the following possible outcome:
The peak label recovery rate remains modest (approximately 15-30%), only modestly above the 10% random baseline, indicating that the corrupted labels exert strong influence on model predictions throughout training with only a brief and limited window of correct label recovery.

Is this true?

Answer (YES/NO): NO